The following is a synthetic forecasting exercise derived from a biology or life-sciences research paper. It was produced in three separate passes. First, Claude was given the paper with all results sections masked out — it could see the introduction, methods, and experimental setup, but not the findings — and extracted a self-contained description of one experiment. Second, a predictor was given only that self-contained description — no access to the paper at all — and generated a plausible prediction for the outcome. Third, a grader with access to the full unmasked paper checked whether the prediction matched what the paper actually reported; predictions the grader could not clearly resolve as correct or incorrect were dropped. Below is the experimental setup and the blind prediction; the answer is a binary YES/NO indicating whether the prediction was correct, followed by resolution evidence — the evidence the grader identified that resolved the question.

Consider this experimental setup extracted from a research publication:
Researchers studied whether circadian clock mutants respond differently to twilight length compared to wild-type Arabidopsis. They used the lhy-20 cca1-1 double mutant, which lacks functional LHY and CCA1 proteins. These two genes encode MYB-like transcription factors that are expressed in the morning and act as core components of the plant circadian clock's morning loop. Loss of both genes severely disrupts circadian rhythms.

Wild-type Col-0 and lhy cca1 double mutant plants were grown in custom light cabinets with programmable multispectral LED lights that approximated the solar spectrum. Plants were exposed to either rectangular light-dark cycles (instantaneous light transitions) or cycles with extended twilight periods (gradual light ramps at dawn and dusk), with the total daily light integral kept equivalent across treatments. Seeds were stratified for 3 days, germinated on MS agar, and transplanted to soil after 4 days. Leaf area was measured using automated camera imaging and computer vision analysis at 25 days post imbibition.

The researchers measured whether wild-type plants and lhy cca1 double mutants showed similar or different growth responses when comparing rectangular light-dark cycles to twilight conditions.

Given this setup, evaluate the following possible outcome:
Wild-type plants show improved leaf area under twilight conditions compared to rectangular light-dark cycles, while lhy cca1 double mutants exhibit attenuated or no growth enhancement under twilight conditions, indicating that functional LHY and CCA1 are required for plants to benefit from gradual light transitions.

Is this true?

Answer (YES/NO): YES